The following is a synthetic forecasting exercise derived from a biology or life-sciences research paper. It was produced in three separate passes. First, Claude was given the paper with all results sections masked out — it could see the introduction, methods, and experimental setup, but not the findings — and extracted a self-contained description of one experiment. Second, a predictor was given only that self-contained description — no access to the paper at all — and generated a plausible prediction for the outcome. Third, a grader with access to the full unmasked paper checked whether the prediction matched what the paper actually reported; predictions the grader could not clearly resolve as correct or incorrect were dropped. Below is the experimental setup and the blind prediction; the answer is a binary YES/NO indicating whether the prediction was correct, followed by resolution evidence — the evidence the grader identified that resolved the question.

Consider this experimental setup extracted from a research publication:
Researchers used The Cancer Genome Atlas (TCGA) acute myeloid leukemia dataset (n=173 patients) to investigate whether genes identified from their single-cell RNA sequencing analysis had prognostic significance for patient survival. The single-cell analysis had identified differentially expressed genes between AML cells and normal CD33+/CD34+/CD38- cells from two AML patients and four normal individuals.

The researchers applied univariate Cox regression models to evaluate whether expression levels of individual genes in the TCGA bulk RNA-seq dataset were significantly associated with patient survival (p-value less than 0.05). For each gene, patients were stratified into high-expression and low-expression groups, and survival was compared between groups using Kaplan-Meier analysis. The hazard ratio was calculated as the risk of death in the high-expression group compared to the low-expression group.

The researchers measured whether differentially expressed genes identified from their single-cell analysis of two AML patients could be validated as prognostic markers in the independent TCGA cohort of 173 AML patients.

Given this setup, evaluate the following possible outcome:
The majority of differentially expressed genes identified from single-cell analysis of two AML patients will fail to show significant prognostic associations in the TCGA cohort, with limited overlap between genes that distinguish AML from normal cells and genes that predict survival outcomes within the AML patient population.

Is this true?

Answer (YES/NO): YES